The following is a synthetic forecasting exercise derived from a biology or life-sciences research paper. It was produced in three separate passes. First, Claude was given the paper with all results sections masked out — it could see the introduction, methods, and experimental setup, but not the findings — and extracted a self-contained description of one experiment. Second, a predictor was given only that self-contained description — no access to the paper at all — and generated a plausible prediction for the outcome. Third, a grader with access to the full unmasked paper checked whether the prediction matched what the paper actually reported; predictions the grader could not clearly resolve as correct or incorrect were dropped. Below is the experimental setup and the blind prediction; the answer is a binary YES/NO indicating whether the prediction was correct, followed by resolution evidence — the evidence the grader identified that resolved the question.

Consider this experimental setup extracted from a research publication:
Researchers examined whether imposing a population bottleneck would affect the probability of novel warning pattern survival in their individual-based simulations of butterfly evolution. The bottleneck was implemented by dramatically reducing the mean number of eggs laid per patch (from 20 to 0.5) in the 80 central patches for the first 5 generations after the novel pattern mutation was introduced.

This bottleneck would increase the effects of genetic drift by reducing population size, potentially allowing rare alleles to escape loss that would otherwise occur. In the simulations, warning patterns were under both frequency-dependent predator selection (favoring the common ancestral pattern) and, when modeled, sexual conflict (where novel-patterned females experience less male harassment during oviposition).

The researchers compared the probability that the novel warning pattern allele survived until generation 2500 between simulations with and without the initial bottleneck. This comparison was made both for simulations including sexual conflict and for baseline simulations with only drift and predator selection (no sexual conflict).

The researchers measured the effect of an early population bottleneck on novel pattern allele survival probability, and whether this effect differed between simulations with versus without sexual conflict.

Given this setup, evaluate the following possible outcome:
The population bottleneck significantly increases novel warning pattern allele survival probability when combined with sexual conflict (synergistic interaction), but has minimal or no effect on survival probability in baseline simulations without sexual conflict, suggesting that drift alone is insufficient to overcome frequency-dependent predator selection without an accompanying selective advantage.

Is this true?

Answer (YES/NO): NO